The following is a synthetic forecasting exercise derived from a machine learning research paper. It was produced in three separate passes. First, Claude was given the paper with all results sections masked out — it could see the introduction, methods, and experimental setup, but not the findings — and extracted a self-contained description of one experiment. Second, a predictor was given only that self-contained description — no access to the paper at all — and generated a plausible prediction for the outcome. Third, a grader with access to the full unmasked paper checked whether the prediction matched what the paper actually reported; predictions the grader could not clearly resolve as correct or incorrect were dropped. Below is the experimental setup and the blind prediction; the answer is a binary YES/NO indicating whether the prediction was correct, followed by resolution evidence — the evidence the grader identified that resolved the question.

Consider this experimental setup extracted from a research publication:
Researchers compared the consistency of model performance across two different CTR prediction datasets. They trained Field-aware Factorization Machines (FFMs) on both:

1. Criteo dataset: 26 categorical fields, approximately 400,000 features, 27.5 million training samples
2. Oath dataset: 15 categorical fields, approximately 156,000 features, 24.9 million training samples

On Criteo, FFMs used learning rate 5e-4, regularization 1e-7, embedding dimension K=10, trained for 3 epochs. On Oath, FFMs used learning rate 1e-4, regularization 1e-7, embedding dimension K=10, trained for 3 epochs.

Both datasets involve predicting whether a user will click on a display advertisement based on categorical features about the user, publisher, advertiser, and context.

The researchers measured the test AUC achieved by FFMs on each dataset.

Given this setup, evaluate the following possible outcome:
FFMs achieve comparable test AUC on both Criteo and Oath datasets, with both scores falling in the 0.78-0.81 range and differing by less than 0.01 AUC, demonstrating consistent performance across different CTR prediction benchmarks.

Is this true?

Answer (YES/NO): NO